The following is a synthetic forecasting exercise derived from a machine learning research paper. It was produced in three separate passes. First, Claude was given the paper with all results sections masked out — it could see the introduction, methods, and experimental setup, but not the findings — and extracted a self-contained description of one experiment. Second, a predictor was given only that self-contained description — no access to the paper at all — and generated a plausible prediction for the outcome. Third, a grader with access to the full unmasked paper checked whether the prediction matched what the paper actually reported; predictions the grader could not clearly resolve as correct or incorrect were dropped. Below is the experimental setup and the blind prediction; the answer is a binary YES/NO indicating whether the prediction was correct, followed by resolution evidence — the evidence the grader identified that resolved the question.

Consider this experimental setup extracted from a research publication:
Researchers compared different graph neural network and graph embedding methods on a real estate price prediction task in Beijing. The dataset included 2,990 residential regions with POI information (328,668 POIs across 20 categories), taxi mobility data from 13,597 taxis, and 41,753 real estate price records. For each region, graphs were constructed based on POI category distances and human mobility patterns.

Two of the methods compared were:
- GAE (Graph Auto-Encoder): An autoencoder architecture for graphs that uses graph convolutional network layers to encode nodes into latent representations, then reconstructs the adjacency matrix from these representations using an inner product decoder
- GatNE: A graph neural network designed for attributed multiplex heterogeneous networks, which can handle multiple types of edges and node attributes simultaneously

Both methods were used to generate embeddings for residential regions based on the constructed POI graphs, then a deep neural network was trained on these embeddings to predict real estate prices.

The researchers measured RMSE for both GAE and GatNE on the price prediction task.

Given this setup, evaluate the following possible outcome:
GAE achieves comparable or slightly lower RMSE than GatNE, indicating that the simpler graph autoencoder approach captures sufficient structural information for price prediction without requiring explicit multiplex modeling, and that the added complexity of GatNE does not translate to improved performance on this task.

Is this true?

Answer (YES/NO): NO